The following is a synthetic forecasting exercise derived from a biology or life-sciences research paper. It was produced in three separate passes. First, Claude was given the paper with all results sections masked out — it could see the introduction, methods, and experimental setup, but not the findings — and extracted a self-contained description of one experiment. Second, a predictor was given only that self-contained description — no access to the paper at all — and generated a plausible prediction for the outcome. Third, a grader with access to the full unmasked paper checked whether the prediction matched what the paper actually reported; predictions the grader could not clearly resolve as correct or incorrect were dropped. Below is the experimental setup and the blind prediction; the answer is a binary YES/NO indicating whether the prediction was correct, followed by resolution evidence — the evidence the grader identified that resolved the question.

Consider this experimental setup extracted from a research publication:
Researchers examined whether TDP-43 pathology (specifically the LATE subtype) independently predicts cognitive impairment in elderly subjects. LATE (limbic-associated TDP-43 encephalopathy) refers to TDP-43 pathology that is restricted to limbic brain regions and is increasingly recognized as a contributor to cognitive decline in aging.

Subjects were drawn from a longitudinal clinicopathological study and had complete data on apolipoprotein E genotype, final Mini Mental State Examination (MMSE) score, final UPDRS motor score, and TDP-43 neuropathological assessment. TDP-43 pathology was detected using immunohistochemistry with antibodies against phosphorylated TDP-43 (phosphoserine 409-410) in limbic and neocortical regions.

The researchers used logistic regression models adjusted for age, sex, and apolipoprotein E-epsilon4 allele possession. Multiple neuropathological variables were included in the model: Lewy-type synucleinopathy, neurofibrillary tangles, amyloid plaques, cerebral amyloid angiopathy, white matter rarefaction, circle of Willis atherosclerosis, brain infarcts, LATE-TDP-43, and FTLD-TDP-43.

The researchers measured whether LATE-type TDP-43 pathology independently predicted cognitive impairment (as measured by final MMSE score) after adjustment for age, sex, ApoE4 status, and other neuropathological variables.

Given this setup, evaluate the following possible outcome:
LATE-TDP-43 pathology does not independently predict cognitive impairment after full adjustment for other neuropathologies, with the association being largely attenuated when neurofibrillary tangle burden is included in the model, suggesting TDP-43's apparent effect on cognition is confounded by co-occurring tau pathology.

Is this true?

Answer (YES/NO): NO